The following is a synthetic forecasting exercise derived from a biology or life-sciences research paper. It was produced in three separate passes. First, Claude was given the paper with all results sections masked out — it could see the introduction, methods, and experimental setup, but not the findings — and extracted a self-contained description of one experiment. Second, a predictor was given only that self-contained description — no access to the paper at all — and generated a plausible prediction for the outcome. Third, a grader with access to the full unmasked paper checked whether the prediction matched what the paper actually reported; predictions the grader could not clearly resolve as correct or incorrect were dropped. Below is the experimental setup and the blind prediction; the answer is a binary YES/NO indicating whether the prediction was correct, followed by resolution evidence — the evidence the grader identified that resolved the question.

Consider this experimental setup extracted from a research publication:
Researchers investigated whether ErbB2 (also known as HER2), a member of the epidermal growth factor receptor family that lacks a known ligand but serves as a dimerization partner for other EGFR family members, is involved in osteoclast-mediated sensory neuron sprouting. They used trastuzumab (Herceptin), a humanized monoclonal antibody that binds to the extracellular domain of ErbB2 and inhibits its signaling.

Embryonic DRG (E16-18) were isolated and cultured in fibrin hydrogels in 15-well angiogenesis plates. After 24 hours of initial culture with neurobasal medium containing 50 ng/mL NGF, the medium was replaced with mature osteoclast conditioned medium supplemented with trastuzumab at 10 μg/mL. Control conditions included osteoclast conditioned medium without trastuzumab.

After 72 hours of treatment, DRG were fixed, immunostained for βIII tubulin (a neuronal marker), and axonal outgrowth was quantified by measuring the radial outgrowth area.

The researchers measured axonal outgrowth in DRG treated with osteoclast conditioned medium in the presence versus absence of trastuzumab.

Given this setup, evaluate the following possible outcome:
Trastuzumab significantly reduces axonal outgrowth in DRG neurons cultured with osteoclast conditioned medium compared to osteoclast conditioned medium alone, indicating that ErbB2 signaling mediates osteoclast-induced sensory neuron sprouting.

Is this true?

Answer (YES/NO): NO